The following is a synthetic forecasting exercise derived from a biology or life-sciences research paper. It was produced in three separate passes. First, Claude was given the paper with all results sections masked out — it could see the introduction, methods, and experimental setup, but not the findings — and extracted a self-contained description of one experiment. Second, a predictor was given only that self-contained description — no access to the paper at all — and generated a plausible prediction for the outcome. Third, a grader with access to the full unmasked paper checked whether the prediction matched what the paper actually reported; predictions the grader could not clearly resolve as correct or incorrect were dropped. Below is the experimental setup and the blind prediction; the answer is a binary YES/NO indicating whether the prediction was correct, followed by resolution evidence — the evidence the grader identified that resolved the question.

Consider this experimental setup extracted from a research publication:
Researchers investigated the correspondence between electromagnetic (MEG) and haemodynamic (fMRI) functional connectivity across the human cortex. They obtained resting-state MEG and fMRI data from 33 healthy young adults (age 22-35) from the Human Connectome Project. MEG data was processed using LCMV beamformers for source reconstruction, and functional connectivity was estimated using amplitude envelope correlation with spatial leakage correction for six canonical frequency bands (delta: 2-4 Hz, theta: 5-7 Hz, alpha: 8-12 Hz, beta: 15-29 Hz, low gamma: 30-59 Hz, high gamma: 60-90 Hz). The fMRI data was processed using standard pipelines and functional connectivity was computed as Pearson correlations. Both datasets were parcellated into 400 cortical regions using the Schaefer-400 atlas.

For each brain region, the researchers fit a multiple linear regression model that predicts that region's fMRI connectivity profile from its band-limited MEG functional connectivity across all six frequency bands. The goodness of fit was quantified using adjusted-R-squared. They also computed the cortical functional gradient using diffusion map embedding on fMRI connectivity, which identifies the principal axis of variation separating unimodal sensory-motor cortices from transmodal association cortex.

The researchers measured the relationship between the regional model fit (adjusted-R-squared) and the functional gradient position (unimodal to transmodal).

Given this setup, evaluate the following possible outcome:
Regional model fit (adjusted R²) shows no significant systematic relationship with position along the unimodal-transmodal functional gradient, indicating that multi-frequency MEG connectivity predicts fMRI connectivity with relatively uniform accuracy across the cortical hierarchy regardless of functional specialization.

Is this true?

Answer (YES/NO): NO